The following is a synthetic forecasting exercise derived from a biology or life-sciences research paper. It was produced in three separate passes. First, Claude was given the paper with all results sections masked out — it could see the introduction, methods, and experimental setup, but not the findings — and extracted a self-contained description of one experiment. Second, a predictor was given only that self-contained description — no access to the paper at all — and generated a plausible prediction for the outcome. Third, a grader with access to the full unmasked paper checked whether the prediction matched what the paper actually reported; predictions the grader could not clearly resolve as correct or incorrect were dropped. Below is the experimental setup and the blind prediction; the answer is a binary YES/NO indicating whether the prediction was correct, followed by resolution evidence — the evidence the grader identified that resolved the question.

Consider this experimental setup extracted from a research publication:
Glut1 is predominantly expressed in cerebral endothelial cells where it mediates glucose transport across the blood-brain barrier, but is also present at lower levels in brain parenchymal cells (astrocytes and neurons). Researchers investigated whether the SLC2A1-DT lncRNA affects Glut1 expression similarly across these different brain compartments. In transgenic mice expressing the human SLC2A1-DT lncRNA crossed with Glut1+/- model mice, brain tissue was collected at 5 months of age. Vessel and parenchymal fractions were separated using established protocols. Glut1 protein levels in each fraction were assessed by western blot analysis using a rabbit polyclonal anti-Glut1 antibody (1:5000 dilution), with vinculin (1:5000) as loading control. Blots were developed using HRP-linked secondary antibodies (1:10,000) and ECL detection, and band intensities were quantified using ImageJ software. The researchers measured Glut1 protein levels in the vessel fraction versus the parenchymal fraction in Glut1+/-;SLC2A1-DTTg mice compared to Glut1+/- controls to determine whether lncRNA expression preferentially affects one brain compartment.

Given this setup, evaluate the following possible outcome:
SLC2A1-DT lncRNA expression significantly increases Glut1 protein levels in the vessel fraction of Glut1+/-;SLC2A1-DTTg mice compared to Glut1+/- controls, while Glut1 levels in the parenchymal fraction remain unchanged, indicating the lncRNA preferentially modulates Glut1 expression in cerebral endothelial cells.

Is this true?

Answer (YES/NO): NO